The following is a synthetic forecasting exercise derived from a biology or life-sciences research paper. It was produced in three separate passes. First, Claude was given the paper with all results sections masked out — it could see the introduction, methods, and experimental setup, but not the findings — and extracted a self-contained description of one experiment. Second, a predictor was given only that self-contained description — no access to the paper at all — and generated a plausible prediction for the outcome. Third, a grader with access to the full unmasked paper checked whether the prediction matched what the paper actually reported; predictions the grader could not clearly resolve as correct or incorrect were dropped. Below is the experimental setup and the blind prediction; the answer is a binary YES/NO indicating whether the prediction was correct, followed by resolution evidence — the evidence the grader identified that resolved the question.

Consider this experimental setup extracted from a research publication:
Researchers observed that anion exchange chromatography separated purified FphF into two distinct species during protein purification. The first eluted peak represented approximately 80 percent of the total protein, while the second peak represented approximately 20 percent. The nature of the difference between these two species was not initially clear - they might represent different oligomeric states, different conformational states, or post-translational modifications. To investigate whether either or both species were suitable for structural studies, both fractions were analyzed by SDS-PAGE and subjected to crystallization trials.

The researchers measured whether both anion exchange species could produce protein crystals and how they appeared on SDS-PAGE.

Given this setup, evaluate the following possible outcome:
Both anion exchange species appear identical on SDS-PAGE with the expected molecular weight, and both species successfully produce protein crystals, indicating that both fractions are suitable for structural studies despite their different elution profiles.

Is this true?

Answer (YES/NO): YES